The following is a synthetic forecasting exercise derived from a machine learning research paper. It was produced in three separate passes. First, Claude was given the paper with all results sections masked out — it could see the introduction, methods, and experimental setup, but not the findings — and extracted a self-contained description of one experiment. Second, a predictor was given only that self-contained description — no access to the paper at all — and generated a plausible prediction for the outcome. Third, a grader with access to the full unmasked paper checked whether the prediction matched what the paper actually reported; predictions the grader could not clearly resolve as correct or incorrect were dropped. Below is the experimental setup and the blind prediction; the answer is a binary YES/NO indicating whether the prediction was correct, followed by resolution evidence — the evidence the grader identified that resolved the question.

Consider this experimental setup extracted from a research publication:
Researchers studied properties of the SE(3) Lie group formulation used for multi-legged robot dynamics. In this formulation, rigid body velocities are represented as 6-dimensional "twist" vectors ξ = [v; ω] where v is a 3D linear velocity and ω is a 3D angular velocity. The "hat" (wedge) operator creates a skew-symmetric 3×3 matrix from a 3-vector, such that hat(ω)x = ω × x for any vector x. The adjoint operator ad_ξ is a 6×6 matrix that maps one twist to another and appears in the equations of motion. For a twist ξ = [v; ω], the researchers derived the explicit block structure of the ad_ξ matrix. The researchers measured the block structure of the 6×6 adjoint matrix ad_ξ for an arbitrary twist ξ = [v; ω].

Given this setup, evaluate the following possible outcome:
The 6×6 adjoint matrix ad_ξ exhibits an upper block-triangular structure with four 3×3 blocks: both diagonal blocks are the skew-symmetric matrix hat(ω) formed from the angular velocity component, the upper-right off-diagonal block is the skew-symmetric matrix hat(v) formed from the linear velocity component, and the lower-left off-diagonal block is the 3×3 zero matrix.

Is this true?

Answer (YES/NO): YES